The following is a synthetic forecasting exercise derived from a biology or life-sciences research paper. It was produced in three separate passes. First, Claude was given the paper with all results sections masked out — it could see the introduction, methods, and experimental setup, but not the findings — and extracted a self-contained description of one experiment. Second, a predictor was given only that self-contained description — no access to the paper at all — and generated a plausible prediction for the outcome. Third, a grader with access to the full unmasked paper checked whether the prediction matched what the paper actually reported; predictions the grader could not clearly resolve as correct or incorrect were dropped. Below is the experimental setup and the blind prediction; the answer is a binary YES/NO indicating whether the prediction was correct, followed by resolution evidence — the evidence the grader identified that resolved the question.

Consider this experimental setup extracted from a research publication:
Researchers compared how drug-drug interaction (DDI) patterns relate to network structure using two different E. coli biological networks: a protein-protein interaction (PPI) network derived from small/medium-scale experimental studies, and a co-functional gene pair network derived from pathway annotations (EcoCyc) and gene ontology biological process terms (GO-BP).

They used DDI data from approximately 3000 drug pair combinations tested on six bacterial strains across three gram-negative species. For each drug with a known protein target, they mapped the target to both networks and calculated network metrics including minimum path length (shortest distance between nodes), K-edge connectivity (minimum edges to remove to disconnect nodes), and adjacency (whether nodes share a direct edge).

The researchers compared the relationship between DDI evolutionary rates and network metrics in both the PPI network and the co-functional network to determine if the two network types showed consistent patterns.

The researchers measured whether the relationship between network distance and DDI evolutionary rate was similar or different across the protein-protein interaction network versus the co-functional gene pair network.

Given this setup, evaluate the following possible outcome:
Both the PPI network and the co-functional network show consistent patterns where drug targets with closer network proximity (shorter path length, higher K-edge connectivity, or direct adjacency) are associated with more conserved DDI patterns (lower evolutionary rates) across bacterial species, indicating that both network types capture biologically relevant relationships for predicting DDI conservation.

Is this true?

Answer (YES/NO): NO